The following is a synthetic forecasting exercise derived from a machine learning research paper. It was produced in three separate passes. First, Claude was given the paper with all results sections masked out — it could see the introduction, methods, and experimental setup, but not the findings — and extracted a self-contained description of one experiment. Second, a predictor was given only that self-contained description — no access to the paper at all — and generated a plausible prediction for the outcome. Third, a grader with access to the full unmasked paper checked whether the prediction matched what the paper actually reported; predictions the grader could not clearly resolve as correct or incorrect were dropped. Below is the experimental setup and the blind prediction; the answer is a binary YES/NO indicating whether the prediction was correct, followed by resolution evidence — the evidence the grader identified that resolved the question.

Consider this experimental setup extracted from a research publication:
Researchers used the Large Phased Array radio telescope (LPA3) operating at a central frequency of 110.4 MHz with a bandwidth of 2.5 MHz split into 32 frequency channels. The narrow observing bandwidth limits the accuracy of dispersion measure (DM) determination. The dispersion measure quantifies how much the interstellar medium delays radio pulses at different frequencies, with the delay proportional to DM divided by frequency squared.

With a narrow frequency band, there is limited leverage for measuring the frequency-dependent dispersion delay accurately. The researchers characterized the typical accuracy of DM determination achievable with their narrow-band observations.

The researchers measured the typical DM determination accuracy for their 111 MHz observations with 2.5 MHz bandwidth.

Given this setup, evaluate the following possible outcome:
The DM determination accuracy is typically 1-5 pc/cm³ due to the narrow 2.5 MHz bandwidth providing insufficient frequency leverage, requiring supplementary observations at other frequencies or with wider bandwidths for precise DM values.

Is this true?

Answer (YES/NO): YES